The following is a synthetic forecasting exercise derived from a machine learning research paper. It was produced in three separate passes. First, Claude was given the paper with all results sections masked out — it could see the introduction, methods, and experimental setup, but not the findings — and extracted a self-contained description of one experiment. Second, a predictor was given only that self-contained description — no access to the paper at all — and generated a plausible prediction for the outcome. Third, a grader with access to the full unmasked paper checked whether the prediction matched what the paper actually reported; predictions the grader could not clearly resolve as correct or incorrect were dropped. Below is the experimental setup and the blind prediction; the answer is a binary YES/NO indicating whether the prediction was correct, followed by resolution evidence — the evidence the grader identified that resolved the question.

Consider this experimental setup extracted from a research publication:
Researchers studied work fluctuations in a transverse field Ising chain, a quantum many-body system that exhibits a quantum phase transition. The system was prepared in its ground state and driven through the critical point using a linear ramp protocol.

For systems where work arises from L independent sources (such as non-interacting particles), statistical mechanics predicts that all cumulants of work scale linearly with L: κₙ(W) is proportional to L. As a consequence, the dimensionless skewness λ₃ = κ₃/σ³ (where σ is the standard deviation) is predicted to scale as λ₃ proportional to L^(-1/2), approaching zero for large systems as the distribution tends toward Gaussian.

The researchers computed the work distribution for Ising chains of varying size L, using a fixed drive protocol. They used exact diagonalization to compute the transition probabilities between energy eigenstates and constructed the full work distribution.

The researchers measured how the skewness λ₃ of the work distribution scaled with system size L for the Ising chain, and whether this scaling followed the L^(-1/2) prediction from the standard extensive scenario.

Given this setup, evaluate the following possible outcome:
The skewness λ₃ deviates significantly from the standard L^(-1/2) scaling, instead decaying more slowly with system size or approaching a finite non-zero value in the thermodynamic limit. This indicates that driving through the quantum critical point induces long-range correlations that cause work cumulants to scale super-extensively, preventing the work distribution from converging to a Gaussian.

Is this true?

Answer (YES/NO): NO